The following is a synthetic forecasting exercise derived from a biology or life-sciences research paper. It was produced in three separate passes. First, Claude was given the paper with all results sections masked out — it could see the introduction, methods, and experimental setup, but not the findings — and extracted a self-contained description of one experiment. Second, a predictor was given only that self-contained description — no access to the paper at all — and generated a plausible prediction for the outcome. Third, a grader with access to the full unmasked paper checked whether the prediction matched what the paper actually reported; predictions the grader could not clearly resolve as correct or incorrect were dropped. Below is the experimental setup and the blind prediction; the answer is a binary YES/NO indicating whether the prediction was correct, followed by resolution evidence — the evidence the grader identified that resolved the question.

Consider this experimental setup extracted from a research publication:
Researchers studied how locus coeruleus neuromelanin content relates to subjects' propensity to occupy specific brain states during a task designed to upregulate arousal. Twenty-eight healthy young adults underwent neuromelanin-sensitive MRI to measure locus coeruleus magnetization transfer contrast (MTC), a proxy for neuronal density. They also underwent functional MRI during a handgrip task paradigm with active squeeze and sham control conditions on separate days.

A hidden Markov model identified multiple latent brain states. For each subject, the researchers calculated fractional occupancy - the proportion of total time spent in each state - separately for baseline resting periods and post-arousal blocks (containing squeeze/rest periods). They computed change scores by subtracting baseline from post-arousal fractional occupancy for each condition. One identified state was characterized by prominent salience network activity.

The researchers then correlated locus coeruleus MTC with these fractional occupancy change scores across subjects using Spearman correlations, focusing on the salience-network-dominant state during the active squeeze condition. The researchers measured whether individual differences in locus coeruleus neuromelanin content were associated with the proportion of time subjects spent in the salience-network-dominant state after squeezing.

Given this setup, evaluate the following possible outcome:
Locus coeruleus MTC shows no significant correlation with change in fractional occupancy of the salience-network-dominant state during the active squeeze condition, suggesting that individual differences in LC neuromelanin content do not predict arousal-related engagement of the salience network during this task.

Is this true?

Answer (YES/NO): YES